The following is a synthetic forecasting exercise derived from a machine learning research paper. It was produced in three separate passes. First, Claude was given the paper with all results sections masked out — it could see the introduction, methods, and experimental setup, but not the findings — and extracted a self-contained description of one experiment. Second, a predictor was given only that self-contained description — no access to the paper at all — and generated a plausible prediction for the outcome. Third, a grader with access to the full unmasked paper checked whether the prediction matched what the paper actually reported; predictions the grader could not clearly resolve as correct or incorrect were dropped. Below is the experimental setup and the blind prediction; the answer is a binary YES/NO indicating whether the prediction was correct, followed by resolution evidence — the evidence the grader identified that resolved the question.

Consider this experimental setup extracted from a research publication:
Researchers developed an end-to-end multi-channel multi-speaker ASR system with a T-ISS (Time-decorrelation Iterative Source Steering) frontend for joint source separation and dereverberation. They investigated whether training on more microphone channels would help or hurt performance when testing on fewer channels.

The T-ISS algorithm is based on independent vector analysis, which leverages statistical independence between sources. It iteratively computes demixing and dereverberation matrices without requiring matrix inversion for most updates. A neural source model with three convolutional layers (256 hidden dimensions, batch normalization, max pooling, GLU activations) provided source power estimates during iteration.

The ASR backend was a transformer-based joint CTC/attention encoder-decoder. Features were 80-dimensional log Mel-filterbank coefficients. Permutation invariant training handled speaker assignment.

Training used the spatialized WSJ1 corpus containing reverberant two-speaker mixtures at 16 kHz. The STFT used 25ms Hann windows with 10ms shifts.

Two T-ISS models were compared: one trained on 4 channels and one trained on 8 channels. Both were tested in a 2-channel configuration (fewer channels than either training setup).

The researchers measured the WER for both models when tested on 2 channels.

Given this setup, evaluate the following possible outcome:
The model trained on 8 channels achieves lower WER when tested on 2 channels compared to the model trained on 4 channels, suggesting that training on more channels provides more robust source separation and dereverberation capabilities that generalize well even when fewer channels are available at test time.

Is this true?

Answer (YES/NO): NO